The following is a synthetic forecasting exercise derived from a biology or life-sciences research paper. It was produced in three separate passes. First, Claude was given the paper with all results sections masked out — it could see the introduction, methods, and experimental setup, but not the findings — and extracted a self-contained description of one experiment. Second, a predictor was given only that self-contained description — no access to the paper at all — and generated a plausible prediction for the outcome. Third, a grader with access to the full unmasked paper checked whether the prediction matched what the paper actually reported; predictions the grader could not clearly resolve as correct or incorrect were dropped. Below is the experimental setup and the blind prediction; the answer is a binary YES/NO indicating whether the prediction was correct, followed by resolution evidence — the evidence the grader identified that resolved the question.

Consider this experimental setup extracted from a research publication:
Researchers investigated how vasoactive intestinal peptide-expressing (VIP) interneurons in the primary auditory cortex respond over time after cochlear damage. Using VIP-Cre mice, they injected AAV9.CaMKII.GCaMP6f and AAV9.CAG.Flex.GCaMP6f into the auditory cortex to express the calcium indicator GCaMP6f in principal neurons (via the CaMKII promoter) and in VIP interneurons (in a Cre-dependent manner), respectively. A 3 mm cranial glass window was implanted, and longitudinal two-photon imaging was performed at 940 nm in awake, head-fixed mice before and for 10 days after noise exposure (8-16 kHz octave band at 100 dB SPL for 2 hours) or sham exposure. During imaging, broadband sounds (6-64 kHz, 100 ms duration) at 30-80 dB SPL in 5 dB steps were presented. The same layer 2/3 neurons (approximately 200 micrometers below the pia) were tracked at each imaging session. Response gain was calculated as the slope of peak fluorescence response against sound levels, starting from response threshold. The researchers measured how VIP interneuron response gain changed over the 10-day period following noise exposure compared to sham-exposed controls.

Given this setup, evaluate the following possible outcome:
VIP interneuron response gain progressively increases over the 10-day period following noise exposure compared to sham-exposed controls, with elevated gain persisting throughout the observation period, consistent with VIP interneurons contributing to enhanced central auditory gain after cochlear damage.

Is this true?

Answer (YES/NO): NO